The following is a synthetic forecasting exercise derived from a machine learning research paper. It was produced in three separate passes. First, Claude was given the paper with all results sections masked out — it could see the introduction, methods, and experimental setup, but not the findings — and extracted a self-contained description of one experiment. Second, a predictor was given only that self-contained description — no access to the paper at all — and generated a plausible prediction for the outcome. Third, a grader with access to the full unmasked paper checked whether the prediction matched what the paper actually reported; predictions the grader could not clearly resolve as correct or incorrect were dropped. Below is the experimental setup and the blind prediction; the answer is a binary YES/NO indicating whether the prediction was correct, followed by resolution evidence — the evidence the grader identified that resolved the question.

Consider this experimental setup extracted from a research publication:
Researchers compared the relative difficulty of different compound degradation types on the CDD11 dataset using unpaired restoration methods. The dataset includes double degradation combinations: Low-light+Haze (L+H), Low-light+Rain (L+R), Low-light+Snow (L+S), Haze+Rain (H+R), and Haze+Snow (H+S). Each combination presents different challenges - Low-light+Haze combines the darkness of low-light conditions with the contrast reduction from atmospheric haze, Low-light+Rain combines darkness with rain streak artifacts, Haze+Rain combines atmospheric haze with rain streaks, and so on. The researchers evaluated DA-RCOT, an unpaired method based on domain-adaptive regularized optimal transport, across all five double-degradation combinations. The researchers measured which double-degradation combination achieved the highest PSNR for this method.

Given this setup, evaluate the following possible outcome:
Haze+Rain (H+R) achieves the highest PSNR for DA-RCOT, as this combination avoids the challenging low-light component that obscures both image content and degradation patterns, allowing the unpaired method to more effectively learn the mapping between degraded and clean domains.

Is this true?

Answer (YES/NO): NO